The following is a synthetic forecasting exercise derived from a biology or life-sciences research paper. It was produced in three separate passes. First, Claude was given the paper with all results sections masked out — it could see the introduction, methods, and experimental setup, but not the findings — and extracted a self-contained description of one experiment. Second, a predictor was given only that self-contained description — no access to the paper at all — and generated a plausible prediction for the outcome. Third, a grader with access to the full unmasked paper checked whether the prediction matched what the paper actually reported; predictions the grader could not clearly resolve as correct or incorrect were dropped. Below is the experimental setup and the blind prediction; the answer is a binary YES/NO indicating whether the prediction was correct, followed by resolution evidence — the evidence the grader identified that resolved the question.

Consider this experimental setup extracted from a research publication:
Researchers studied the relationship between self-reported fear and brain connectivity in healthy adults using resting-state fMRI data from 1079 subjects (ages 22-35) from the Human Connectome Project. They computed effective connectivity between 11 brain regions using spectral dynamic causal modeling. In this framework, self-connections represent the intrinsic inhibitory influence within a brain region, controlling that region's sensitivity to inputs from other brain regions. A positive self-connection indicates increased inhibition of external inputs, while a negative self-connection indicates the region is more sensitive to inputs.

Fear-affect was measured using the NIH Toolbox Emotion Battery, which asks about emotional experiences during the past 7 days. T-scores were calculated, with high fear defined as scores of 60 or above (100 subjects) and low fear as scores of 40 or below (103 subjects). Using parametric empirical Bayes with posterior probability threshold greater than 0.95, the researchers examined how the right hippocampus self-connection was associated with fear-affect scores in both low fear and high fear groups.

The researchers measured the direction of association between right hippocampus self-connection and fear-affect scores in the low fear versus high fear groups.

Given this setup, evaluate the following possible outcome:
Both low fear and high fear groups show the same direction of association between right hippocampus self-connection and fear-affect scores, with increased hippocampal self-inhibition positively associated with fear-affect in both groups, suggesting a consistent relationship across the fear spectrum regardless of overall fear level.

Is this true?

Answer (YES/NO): NO